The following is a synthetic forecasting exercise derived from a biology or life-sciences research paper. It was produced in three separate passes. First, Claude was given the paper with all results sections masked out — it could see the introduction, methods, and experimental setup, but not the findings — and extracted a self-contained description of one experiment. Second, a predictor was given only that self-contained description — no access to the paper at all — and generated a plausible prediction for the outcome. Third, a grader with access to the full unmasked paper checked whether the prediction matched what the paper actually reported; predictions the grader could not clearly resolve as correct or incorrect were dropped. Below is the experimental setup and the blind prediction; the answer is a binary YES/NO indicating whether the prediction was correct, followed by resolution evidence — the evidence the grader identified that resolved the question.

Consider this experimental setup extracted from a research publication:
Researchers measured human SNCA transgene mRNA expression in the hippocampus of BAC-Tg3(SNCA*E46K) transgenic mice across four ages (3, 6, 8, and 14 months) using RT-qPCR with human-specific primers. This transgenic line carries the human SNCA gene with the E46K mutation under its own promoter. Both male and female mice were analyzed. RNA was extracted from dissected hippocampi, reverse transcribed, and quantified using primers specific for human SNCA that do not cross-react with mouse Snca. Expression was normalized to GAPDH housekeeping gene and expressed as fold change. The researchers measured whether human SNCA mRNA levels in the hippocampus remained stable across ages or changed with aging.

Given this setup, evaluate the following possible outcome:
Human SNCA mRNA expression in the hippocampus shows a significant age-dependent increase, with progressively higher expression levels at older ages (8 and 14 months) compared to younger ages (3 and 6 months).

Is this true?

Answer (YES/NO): NO